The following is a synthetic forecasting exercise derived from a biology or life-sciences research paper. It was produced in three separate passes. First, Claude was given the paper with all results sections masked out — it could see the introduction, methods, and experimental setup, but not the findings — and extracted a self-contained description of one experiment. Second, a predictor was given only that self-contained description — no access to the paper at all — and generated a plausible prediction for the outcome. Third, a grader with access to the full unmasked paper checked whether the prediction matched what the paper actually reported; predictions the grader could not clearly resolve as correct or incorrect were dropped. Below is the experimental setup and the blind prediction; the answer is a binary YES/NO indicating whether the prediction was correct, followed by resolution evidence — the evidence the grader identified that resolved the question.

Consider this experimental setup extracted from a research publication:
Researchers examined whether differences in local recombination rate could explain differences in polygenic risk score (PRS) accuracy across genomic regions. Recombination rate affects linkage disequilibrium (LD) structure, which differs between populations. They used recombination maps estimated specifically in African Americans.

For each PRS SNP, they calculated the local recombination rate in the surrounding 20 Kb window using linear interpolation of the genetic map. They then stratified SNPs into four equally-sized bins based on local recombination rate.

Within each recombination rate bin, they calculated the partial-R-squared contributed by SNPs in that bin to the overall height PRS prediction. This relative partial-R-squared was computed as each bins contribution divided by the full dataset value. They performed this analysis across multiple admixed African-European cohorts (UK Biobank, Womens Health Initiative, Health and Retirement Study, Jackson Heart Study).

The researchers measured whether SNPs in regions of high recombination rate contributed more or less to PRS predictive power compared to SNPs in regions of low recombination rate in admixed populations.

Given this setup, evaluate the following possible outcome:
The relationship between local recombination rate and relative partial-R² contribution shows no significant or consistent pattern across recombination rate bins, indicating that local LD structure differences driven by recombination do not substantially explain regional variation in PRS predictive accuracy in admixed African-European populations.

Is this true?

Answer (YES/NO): NO